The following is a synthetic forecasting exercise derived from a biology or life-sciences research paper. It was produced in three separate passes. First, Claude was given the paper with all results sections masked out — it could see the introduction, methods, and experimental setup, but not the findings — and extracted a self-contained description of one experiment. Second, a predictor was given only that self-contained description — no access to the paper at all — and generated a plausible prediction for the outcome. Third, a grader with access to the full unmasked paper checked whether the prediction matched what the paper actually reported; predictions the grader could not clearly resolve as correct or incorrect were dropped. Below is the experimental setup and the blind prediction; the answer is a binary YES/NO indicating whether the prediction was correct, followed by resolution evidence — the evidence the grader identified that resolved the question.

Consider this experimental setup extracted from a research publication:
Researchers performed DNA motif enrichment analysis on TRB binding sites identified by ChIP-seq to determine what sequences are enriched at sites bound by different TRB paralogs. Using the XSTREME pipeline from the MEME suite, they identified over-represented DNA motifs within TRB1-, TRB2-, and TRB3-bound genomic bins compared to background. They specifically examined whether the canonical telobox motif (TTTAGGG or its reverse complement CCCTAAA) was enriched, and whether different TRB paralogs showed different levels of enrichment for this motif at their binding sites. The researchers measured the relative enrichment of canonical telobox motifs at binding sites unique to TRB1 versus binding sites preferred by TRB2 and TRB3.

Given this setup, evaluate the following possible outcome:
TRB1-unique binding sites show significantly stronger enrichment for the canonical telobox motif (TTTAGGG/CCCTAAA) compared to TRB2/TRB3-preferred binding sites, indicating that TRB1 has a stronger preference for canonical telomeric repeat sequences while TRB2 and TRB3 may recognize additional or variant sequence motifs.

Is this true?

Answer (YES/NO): NO